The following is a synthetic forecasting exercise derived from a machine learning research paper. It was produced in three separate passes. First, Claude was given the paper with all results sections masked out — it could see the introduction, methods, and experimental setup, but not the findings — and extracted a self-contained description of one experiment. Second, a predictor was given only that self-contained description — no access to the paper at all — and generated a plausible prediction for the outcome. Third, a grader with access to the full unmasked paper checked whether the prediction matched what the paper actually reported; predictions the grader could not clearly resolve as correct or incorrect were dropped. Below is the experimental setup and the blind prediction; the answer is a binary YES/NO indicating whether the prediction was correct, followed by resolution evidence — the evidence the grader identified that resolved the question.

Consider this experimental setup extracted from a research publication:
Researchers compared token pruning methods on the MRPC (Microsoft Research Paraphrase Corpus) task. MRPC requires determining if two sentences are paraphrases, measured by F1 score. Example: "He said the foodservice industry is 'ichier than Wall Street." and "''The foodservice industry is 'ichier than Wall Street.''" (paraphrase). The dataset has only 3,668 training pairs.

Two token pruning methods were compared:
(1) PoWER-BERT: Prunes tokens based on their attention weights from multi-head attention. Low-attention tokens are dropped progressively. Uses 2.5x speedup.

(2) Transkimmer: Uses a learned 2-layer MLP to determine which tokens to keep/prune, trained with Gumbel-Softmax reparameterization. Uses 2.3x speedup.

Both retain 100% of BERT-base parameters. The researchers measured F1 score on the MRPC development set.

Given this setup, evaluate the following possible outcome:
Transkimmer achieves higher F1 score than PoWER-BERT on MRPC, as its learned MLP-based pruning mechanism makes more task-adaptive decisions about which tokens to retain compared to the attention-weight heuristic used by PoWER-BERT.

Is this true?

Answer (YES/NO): YES